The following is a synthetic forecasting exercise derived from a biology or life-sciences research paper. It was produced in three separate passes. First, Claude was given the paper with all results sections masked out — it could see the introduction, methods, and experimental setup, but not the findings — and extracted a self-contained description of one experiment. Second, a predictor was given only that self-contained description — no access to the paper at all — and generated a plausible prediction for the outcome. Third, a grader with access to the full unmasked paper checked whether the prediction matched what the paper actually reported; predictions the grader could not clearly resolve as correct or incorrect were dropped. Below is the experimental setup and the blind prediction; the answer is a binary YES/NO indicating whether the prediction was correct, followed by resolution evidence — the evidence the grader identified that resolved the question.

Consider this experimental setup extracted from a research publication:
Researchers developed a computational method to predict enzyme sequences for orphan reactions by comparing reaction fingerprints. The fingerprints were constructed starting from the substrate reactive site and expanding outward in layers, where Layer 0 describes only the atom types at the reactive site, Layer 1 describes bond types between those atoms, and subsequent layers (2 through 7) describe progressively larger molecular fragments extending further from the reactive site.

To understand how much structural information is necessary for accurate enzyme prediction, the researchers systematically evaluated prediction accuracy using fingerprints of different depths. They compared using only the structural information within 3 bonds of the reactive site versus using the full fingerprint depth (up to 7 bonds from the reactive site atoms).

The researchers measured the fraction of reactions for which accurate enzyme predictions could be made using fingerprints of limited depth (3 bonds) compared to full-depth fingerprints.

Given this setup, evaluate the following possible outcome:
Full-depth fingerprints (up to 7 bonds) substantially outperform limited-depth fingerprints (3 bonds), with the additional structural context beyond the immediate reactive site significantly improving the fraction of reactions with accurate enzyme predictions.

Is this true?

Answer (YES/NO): NO